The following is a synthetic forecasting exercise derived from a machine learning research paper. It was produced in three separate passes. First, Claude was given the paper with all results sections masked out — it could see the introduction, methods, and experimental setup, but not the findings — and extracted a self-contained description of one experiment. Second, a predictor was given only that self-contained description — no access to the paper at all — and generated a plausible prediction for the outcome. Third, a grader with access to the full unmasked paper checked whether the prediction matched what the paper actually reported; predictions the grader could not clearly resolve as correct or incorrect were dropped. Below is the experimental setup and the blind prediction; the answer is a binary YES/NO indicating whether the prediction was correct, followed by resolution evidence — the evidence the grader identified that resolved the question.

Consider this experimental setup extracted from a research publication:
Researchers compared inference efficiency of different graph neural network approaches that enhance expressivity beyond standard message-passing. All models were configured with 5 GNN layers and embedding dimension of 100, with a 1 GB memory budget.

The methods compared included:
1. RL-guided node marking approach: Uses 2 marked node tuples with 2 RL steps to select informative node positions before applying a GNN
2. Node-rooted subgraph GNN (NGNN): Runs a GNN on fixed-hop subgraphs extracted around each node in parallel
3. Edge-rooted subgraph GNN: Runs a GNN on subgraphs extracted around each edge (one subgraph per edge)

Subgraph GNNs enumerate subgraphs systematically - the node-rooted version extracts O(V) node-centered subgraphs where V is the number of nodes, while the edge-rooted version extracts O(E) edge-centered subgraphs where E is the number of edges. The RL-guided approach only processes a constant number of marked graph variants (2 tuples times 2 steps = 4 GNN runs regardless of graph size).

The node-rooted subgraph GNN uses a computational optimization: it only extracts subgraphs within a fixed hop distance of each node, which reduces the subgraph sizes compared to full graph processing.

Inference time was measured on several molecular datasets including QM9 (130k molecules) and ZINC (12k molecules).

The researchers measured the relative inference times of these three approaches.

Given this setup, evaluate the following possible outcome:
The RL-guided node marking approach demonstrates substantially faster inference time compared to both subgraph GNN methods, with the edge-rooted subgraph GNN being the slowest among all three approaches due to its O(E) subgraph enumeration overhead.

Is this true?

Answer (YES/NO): NO